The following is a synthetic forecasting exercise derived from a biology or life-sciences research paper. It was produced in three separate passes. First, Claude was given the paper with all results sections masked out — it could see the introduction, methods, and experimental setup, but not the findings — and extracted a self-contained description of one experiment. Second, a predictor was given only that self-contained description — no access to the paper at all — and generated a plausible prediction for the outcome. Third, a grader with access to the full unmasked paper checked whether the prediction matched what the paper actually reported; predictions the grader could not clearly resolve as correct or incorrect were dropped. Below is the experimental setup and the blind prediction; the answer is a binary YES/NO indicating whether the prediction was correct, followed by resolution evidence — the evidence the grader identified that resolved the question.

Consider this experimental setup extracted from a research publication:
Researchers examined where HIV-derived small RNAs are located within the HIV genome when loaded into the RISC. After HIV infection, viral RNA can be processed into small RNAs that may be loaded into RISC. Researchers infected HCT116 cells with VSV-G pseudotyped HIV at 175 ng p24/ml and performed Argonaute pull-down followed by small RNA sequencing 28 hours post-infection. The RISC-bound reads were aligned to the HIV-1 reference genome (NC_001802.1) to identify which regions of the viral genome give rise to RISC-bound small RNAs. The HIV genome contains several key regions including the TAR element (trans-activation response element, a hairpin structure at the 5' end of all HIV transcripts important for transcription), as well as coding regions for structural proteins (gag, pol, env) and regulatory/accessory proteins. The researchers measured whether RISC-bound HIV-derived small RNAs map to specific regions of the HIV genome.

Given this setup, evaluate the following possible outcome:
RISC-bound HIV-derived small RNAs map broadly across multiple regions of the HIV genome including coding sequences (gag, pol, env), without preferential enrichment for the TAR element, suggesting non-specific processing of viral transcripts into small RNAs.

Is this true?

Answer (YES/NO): NO